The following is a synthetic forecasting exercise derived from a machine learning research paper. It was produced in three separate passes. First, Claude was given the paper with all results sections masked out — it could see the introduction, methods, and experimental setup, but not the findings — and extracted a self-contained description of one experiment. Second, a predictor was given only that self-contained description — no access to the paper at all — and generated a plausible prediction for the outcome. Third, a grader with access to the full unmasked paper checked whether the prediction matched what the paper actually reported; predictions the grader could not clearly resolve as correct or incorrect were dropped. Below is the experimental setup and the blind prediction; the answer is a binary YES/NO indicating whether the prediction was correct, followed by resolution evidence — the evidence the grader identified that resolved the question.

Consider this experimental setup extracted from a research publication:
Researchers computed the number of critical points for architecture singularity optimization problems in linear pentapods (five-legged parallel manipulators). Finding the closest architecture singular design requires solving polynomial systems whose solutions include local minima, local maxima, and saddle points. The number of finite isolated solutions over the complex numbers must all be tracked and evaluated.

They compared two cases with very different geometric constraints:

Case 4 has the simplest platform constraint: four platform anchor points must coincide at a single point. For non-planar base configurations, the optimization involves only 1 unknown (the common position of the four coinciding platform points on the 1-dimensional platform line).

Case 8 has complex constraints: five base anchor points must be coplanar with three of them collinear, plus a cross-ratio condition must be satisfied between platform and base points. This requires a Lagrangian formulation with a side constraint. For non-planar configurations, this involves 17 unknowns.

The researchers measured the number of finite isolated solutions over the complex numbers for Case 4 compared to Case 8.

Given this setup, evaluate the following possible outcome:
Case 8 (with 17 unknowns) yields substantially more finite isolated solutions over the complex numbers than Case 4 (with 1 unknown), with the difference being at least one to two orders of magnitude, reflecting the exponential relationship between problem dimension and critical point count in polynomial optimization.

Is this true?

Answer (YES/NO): YES